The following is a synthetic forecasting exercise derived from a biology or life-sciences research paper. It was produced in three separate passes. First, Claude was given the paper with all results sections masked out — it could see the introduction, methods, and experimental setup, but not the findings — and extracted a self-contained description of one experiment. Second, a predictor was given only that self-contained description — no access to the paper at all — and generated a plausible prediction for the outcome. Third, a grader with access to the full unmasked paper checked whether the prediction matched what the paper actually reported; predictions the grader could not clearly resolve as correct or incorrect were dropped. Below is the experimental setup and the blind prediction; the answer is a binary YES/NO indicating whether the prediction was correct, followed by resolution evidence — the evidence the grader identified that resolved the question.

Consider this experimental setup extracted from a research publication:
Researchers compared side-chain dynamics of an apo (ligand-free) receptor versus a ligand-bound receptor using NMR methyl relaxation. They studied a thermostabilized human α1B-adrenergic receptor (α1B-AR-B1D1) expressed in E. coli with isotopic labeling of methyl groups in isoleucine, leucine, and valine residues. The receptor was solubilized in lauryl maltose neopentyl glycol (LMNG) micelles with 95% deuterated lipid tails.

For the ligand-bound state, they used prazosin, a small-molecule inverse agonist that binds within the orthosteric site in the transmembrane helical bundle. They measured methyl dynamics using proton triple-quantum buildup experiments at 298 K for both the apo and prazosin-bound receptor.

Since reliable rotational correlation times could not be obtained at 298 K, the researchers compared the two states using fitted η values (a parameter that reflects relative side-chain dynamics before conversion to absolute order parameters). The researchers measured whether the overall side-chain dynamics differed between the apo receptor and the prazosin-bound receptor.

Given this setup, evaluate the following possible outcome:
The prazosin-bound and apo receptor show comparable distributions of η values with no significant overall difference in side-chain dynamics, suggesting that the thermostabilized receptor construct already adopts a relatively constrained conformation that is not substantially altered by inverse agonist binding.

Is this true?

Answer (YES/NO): NO